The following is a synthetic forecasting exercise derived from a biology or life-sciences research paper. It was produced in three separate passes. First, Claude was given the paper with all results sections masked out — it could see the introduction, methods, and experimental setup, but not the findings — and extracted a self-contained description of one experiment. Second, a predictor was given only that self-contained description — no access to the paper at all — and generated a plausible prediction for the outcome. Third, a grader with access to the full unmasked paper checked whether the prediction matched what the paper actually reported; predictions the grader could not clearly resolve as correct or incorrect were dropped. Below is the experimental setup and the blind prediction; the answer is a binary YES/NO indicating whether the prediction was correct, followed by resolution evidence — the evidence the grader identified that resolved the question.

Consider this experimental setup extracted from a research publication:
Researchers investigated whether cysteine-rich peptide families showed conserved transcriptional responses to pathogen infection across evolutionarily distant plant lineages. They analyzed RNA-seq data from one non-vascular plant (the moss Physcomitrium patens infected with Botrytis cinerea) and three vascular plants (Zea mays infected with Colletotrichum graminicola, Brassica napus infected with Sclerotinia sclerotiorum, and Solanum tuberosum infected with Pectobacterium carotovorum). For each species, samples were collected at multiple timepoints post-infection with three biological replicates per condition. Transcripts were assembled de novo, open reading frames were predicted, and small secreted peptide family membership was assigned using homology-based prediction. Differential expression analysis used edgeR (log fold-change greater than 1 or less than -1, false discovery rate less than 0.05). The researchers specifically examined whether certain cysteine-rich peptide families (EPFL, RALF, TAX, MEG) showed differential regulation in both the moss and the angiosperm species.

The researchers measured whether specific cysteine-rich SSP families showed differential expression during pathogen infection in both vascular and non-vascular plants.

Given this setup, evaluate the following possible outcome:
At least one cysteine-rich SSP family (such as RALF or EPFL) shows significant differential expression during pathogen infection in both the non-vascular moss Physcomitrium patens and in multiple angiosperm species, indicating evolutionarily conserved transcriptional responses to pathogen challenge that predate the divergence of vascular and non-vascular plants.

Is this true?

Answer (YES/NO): YES